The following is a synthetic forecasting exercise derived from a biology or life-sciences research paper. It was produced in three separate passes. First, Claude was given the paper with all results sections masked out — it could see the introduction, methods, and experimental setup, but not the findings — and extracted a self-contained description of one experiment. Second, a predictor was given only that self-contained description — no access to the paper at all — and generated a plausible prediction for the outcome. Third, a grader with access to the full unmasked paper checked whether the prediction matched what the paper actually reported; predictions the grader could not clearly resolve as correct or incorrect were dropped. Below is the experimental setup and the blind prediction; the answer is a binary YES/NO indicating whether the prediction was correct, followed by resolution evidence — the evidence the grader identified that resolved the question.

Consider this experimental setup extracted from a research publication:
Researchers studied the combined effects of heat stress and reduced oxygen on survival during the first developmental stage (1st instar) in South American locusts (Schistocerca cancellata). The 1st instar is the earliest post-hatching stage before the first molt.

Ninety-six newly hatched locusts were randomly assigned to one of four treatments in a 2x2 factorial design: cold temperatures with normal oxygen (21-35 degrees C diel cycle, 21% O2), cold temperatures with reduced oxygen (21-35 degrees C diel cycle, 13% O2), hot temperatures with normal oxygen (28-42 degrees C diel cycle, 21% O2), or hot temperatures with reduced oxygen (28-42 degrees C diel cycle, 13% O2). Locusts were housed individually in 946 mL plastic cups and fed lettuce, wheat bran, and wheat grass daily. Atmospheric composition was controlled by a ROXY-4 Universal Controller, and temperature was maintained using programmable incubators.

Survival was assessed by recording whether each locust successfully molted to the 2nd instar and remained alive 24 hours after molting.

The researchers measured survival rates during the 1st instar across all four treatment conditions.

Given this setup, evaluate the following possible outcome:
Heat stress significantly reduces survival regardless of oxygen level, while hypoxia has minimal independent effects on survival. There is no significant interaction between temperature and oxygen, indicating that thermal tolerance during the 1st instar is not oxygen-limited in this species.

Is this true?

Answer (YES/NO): NO